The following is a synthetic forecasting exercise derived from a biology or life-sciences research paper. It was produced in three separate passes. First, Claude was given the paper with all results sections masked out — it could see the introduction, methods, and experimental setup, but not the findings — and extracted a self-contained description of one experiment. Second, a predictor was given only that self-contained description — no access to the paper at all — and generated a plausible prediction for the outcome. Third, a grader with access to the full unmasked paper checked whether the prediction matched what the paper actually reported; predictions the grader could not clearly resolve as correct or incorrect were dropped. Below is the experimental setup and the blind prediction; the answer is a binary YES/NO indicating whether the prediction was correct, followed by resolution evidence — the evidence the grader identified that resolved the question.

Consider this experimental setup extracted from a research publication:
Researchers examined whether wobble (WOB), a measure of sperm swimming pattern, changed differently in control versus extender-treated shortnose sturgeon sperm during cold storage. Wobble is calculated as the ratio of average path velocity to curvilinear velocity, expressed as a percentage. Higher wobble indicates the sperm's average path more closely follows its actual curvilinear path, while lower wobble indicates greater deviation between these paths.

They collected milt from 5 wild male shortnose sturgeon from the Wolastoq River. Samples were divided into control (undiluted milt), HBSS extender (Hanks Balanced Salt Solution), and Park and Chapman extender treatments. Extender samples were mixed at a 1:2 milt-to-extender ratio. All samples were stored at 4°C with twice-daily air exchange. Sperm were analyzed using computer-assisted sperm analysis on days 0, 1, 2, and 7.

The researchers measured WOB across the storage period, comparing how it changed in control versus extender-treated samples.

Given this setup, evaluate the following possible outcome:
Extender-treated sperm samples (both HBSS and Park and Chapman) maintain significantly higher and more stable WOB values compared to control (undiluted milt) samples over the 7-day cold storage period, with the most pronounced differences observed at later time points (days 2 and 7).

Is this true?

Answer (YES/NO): NO